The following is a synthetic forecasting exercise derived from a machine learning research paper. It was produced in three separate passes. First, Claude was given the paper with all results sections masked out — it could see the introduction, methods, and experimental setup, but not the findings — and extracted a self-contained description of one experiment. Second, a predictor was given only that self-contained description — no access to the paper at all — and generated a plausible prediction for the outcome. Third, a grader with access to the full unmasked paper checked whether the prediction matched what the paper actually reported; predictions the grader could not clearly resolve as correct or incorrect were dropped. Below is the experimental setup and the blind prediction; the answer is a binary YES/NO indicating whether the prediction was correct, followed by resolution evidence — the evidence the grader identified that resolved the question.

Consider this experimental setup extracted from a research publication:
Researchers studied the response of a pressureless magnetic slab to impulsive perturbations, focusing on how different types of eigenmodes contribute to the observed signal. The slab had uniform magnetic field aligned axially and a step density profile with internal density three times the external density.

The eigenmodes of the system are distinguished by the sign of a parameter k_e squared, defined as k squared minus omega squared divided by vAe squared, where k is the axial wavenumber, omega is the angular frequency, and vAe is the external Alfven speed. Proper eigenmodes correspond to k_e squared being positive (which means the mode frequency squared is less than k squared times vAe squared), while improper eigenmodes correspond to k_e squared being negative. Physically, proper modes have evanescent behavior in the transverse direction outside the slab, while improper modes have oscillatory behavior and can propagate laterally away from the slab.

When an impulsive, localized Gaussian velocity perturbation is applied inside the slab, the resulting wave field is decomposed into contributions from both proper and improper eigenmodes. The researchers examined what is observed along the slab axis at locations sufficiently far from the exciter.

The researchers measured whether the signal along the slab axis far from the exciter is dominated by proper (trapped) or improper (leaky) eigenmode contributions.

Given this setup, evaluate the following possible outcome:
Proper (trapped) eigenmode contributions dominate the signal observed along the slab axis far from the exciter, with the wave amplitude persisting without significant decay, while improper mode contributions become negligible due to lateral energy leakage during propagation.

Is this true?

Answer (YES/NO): YES